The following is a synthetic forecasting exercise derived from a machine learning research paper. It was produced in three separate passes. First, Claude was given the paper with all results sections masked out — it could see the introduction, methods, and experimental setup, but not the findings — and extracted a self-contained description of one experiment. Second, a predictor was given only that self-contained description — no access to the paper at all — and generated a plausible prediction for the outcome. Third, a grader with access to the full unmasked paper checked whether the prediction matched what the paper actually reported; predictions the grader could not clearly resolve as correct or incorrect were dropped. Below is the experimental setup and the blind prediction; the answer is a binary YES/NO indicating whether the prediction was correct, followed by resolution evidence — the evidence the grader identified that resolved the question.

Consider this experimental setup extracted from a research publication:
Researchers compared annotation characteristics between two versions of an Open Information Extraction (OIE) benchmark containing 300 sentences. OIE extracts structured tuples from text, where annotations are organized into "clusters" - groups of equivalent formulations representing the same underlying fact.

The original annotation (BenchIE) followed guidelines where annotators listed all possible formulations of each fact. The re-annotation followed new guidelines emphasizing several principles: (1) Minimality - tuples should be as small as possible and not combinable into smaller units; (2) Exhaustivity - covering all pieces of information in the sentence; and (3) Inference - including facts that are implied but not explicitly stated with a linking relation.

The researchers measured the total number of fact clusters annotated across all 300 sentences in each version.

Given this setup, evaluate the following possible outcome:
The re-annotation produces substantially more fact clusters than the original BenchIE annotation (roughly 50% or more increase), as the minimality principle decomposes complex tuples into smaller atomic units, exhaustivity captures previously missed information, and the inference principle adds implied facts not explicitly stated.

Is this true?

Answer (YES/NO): NO